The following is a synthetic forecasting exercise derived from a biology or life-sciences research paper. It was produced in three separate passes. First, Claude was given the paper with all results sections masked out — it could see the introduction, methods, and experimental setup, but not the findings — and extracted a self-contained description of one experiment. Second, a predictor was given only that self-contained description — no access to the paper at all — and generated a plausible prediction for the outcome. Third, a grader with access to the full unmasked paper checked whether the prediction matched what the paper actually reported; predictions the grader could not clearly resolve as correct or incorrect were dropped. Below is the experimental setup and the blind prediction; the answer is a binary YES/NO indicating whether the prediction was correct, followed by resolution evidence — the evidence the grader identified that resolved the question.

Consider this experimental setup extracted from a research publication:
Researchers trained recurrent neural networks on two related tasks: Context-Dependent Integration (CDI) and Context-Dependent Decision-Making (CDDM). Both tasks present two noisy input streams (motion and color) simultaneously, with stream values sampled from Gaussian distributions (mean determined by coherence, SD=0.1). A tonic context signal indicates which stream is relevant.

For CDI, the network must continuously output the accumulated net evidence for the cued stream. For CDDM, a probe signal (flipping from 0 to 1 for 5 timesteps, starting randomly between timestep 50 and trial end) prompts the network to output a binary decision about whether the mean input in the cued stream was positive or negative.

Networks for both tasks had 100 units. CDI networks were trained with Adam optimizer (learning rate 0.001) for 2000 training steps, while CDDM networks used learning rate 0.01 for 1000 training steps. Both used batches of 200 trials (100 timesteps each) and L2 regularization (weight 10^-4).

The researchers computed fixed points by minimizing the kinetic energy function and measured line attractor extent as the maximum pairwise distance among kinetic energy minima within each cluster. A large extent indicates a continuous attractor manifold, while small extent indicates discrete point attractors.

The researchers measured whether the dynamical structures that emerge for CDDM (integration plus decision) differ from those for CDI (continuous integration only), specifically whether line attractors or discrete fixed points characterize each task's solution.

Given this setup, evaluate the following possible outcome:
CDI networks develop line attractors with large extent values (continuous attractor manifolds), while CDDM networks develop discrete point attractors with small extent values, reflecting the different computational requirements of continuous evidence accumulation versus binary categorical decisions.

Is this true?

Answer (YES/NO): NO